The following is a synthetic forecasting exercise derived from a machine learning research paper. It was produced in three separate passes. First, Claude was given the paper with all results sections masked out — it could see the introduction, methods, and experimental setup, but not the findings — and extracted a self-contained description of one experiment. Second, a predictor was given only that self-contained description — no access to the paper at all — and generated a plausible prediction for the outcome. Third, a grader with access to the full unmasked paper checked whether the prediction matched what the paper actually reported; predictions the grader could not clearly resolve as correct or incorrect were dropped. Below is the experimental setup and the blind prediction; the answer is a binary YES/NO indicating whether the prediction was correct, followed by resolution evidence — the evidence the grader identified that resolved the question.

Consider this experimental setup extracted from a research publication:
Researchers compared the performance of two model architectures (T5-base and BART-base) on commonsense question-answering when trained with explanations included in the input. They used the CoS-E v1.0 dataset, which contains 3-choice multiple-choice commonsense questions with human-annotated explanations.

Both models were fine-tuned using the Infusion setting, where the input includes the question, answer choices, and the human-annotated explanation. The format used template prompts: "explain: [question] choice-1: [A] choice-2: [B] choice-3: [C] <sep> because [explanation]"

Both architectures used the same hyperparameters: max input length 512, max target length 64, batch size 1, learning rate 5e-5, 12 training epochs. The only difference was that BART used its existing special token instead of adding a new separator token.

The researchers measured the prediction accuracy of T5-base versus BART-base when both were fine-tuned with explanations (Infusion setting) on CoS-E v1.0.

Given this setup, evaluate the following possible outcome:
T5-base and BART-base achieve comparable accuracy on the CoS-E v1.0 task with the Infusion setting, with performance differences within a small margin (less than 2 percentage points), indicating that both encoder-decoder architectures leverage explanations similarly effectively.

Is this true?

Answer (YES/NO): NO